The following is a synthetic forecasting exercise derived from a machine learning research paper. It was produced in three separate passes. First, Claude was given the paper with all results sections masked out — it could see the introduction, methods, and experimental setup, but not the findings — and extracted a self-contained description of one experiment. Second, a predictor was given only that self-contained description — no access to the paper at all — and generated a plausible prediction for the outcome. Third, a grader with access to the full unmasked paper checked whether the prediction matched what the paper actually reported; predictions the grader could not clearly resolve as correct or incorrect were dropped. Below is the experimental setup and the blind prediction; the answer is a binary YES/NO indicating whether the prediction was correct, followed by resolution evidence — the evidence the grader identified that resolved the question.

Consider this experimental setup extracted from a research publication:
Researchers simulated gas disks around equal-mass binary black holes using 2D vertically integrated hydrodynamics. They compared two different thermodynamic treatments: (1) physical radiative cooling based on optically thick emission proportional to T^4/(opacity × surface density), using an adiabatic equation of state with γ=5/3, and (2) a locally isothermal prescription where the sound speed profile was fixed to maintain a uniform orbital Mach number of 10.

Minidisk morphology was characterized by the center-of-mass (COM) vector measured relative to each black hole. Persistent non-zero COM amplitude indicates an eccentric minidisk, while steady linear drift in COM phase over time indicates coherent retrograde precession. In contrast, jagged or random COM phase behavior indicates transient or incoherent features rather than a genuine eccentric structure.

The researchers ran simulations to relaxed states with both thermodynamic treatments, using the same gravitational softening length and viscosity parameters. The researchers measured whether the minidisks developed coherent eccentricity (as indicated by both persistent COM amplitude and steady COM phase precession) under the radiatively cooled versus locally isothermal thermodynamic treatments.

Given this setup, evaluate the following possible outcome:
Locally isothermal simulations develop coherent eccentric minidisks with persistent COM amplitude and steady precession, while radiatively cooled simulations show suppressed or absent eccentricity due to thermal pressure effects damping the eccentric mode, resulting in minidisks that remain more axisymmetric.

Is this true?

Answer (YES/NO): NO